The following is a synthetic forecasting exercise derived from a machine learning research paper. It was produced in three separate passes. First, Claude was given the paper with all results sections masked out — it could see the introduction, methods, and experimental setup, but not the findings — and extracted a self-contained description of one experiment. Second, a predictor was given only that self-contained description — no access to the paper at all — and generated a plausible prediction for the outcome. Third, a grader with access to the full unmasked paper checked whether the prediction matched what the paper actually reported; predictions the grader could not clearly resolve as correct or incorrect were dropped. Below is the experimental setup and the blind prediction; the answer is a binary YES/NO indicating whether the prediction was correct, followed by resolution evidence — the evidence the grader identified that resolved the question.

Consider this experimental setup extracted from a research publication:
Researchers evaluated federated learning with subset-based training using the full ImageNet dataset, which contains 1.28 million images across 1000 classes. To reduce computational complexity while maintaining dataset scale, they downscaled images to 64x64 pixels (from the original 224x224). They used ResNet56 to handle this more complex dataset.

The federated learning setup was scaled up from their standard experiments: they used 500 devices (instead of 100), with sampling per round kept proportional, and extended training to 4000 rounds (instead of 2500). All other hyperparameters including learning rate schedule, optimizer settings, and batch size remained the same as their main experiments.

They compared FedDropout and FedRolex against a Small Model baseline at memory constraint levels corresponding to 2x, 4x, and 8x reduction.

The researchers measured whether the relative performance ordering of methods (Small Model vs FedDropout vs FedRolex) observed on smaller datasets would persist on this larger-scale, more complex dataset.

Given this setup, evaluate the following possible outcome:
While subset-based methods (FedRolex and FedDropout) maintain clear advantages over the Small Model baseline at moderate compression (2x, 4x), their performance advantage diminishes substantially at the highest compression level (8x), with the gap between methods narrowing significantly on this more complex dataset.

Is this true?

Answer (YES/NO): NO